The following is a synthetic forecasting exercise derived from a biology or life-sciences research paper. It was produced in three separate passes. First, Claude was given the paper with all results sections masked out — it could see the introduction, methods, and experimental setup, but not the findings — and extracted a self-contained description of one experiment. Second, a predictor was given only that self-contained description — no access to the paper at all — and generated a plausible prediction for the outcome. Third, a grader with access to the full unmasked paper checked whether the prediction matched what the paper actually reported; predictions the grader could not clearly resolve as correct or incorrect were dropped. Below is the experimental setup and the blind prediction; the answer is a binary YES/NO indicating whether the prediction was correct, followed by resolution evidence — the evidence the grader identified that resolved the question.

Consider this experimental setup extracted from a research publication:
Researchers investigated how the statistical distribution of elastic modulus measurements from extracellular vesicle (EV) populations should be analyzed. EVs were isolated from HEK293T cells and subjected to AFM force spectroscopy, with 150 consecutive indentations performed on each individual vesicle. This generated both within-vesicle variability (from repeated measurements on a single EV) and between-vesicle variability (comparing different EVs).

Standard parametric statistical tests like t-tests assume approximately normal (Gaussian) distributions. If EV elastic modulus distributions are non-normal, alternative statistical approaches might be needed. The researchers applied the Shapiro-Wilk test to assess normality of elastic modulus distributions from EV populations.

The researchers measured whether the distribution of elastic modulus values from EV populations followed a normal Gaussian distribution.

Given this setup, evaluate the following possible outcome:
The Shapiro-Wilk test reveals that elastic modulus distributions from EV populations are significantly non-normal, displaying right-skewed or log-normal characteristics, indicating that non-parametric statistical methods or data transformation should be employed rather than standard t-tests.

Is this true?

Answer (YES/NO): NO